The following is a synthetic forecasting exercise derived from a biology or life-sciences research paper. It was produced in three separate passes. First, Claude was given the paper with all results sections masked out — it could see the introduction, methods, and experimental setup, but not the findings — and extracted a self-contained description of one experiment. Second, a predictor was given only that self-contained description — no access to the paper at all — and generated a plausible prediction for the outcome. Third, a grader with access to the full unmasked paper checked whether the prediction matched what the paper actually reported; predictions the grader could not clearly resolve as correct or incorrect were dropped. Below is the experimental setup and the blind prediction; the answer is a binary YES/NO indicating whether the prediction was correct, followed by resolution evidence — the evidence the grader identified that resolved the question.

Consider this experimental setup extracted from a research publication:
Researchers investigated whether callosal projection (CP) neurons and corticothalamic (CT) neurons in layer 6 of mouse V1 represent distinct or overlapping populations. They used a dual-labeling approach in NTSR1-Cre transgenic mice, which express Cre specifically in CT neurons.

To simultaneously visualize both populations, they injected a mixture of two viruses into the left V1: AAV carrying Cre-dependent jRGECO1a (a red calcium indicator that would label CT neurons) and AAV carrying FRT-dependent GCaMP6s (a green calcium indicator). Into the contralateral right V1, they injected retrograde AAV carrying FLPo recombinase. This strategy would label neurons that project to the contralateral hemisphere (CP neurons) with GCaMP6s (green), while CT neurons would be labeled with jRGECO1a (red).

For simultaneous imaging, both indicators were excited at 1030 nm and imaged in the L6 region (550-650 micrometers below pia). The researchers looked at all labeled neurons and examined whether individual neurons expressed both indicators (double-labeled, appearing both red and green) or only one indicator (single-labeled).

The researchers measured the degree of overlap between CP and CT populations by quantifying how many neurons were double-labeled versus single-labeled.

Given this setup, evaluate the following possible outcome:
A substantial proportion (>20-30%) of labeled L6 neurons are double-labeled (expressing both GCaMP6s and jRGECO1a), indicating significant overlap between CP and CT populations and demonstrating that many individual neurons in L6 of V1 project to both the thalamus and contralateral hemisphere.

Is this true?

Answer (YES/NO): NO